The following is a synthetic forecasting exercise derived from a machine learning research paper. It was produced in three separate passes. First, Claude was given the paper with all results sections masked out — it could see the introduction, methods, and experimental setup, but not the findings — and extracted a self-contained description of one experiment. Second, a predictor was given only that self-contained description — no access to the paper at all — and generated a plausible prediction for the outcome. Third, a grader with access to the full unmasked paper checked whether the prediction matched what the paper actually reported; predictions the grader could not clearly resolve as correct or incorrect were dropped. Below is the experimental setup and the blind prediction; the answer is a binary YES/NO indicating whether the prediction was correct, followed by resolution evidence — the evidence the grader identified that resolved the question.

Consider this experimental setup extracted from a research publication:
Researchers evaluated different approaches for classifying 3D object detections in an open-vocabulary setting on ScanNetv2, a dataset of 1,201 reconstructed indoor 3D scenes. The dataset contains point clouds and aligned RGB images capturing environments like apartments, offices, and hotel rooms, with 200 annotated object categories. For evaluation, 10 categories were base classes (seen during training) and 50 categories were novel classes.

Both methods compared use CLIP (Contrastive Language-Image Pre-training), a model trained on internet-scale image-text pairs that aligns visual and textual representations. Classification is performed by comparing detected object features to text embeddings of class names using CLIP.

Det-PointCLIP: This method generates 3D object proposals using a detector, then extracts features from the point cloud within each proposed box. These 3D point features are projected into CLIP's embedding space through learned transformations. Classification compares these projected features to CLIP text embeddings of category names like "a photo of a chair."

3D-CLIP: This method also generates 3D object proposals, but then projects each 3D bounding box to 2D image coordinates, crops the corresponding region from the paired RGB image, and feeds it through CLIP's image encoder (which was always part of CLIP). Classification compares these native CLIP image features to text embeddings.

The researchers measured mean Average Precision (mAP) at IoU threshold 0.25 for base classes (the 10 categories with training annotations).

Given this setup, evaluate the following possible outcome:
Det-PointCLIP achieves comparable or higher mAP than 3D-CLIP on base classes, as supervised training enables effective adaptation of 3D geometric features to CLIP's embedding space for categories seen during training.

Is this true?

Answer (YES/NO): NO